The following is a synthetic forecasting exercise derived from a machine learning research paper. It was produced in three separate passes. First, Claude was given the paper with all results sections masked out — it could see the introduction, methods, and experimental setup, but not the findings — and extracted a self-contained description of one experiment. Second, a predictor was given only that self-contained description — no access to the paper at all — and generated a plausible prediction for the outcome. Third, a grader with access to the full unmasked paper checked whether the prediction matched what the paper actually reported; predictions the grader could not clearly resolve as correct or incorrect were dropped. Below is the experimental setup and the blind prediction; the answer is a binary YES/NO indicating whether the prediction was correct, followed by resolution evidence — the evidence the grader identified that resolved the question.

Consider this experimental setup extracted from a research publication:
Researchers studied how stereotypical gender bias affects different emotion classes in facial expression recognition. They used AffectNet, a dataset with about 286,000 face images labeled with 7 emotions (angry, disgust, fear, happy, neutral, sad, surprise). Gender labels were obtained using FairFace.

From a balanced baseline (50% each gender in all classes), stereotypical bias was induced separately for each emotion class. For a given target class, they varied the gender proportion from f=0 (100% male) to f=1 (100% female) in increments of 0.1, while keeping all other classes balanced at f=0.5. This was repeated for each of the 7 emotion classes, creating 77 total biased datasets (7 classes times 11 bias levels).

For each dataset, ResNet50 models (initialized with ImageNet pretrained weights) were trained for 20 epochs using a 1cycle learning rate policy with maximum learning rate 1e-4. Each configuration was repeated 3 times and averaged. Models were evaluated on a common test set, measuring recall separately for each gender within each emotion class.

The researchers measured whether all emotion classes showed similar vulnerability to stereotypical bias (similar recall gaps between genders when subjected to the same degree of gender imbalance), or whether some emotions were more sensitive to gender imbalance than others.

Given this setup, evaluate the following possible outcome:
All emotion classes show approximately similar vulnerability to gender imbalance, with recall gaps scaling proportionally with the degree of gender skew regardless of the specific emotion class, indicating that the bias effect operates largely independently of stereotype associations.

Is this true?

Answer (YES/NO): NO